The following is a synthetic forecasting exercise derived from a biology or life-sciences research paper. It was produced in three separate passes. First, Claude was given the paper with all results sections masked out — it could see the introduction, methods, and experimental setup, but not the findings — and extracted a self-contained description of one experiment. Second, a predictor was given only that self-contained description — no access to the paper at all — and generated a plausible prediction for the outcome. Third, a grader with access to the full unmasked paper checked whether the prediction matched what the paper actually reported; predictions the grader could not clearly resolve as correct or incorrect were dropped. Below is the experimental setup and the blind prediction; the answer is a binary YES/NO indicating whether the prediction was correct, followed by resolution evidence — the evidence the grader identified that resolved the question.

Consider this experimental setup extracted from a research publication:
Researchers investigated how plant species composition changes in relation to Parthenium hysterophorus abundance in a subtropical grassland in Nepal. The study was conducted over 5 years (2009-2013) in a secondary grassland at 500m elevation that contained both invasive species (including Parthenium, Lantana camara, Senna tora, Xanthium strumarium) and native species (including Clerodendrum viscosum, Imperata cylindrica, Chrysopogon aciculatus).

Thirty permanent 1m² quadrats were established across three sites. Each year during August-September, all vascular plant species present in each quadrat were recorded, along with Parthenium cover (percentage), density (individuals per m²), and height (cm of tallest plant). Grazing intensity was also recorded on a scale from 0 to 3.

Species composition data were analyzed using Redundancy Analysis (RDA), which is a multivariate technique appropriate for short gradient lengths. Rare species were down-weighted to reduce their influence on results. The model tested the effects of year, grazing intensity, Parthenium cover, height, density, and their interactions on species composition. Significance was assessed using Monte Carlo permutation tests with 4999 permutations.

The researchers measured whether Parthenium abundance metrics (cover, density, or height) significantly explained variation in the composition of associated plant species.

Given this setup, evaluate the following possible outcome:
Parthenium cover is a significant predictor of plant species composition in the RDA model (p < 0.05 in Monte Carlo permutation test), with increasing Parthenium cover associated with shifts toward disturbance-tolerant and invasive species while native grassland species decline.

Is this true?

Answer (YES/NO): NO